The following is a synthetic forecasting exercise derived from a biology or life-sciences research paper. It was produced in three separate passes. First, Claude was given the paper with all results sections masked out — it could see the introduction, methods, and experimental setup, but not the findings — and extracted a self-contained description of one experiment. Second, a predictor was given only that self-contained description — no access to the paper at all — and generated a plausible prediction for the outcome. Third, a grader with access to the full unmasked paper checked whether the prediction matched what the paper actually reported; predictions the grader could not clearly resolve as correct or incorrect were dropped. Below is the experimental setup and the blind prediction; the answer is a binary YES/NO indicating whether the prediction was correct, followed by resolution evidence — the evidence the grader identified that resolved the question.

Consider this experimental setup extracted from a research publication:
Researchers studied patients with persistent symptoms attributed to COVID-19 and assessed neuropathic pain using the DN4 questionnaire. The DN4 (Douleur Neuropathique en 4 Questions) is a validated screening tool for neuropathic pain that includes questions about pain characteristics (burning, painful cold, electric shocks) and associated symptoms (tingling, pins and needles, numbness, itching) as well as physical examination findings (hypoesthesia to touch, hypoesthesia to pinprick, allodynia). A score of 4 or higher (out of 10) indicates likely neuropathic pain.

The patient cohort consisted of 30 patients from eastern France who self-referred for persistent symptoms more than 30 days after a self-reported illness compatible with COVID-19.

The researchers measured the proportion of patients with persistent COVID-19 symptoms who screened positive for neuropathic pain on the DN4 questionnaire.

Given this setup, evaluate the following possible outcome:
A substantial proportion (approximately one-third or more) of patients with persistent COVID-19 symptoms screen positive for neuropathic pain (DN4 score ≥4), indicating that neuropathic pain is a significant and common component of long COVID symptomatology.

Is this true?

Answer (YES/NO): YES